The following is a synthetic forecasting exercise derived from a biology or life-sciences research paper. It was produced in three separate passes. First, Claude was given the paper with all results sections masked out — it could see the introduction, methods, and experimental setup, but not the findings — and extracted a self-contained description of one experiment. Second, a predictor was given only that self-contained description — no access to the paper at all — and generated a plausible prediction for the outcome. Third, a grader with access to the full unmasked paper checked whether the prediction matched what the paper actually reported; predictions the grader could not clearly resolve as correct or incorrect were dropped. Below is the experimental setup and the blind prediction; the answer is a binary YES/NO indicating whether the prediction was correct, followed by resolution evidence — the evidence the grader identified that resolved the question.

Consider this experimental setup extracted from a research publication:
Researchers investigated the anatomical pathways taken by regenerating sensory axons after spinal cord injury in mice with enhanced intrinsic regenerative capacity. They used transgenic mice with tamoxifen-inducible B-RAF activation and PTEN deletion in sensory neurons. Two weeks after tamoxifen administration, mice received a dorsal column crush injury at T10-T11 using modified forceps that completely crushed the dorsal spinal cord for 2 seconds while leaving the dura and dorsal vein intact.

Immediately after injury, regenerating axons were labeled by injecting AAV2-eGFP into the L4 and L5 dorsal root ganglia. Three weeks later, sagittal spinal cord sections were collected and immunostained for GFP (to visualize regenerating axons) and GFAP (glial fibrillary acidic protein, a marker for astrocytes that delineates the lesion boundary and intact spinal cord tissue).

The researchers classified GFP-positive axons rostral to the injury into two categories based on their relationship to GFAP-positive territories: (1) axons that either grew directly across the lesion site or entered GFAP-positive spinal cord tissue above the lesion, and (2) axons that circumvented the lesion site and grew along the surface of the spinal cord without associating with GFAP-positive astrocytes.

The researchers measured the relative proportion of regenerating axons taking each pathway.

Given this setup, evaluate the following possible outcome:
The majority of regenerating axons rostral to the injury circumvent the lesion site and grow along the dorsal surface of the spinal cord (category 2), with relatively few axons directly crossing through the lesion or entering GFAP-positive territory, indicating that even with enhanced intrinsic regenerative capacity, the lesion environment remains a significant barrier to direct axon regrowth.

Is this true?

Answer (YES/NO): NO